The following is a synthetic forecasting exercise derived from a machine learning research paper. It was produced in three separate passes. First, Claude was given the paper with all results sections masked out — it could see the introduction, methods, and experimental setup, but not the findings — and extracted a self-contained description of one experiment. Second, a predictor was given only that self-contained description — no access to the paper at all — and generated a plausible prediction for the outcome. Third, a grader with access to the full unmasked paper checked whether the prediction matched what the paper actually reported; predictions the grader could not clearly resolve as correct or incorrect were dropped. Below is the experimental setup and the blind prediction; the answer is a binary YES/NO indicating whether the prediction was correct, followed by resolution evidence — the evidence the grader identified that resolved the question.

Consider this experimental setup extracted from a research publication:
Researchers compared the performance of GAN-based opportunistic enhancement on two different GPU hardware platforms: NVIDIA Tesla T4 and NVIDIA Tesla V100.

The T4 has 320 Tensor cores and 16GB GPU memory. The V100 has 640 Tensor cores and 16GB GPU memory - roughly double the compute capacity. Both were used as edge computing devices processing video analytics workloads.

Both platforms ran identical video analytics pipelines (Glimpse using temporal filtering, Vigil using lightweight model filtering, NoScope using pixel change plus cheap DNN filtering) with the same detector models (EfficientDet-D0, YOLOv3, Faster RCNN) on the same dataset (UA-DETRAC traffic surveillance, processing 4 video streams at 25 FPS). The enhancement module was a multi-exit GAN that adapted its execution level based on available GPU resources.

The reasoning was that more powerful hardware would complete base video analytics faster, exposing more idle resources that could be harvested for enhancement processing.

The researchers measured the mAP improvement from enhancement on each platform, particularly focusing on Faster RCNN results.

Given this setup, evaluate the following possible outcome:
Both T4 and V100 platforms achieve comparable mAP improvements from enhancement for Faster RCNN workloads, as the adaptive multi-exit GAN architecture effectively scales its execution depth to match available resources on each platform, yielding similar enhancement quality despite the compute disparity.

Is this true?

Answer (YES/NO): NO